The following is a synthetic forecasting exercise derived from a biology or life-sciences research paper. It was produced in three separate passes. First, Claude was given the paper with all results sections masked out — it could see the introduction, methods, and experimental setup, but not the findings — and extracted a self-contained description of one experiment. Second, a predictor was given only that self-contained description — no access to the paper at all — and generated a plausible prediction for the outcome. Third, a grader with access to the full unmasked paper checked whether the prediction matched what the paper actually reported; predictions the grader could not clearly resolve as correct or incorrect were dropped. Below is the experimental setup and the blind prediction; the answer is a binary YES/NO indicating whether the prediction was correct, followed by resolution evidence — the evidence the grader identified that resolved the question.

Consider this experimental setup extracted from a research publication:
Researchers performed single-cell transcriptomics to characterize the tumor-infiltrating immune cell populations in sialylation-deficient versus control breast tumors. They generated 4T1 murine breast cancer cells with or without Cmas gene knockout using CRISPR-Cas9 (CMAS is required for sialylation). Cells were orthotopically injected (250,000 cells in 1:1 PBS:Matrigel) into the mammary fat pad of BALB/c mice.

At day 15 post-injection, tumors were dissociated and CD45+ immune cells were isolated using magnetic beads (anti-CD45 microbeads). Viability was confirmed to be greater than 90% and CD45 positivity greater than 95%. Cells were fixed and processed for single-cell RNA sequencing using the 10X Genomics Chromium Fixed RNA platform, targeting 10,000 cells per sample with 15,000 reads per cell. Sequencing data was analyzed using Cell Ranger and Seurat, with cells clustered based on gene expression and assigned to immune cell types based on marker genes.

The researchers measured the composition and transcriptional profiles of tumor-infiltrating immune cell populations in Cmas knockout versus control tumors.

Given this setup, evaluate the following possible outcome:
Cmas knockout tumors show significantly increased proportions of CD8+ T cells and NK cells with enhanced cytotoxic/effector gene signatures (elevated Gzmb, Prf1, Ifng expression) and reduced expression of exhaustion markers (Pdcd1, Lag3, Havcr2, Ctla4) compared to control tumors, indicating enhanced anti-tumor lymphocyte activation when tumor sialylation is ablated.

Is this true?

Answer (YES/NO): NO